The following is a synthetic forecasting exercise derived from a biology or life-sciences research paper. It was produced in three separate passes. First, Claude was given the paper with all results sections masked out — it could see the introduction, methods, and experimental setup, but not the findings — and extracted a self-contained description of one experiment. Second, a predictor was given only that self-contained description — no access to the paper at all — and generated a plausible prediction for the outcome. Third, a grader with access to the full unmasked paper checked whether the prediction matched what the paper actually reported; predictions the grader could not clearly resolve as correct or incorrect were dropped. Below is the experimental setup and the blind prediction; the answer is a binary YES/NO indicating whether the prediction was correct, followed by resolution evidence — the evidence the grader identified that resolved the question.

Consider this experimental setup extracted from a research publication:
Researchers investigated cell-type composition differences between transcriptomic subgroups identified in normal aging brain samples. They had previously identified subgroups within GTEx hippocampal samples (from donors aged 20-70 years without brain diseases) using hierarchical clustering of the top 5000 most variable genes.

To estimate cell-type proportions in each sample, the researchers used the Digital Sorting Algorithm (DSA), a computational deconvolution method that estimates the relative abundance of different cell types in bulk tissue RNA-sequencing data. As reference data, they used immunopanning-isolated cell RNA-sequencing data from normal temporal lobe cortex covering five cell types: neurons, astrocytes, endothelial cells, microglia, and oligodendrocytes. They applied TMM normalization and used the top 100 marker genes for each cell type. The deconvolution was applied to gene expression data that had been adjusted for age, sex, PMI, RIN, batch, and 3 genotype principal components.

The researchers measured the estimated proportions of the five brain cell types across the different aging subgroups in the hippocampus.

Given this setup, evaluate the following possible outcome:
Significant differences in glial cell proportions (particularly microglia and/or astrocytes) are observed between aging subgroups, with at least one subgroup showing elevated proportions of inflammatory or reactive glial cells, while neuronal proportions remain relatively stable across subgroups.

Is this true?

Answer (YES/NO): NO